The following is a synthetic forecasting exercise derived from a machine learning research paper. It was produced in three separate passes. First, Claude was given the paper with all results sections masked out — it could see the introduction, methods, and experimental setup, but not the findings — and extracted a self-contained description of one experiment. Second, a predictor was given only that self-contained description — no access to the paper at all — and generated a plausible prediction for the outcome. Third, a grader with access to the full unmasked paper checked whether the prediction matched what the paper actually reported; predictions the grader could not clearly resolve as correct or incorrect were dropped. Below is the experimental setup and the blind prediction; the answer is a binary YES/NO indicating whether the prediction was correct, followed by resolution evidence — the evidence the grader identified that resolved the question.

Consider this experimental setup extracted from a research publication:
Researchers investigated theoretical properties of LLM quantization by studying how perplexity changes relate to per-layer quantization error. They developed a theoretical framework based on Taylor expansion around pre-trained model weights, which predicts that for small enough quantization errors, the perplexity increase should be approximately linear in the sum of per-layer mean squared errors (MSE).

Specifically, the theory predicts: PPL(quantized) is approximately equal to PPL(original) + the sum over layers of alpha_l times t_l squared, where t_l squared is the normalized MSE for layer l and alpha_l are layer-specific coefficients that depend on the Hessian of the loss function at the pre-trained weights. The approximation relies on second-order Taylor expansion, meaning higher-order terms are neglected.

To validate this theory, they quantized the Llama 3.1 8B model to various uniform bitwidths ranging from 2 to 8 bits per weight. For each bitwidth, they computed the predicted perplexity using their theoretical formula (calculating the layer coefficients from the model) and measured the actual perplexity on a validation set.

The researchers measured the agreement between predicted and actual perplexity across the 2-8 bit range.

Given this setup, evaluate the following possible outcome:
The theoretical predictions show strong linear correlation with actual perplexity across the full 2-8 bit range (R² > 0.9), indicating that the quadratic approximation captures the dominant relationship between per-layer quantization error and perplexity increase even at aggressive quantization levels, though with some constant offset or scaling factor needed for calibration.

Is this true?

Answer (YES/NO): NO